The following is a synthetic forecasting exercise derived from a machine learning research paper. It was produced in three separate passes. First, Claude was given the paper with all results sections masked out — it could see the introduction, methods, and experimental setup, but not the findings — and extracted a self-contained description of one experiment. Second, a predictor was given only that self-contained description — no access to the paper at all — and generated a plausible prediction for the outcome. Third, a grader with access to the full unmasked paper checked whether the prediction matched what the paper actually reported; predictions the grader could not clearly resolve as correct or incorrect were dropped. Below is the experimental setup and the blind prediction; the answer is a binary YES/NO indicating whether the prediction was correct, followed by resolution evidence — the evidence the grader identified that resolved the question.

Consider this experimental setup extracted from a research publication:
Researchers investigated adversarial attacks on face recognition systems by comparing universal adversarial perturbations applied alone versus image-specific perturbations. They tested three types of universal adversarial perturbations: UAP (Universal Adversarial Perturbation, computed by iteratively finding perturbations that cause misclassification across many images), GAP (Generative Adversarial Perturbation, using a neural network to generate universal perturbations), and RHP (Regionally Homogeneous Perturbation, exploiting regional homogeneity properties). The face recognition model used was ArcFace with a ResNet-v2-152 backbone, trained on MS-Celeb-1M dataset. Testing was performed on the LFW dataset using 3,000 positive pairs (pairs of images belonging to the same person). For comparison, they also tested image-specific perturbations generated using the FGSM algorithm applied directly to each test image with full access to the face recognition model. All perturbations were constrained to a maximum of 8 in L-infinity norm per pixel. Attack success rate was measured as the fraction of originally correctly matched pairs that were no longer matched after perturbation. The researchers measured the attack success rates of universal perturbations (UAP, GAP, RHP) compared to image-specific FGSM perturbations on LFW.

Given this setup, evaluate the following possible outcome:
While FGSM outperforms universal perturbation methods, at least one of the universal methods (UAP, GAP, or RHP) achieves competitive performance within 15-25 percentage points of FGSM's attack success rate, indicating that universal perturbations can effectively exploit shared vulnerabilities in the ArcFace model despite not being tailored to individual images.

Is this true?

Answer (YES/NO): NO